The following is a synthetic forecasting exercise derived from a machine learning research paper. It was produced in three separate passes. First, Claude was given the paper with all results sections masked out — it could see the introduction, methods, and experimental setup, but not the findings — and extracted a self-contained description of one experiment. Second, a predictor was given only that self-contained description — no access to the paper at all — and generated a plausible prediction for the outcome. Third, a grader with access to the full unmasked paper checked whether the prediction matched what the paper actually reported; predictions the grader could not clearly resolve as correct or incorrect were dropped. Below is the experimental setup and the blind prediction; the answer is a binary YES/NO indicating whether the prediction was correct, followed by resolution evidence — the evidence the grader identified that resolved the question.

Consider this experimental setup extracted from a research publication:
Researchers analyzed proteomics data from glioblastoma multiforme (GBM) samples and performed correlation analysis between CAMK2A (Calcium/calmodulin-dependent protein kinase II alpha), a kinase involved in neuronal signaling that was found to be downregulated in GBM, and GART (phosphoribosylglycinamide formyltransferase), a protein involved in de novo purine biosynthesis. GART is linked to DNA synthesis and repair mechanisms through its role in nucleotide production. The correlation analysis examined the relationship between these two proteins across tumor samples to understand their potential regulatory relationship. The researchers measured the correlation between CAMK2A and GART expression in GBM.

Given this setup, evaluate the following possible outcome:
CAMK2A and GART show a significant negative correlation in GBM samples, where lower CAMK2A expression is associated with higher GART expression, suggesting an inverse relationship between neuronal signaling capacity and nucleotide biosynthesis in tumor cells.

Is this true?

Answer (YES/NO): YES